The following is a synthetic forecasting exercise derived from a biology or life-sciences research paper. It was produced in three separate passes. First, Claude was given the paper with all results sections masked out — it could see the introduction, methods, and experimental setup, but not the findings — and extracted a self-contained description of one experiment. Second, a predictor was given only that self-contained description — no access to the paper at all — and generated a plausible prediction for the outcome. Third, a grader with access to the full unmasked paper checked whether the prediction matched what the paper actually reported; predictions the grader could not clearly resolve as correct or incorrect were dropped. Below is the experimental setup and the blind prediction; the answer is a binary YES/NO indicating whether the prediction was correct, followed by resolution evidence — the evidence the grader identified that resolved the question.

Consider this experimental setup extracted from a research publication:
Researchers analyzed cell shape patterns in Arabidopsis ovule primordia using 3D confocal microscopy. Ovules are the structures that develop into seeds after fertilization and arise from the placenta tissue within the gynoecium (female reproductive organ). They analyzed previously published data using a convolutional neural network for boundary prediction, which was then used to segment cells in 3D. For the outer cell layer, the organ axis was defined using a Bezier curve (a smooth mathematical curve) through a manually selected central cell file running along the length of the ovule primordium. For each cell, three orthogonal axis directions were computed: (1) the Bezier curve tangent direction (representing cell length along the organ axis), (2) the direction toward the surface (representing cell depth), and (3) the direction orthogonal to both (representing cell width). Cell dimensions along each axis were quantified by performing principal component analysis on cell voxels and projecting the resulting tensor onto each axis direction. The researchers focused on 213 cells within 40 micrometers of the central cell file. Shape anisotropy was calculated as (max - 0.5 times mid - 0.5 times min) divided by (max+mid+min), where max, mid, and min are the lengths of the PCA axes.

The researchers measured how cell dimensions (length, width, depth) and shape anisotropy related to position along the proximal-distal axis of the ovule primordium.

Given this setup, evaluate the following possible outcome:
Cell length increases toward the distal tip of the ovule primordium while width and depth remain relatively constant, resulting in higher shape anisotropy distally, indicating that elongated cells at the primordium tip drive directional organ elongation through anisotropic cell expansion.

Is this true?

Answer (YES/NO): YES